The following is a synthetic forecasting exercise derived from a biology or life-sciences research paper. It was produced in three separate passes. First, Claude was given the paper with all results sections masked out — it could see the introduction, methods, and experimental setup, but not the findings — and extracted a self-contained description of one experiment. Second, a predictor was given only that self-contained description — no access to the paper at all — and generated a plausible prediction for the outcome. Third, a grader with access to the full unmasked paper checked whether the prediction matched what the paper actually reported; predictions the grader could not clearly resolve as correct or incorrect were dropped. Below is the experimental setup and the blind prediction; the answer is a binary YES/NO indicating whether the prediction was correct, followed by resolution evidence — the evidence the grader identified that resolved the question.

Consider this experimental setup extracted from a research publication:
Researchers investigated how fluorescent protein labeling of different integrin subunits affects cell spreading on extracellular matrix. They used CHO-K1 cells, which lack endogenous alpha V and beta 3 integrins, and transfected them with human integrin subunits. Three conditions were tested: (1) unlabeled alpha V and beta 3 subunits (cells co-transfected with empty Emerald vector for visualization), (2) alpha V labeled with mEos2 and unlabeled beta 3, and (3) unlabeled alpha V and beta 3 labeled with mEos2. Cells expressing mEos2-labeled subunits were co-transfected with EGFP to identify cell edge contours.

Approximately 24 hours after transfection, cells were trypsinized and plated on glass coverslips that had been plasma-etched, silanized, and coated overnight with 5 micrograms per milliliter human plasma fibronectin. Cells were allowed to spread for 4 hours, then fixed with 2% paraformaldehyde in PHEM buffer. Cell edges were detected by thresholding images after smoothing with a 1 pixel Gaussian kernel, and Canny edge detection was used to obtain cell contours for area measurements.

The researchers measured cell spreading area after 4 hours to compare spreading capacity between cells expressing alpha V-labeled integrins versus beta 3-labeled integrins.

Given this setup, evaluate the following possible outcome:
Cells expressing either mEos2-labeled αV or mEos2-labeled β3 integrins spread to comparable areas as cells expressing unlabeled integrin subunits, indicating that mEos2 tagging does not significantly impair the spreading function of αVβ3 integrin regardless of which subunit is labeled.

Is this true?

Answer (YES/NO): NO